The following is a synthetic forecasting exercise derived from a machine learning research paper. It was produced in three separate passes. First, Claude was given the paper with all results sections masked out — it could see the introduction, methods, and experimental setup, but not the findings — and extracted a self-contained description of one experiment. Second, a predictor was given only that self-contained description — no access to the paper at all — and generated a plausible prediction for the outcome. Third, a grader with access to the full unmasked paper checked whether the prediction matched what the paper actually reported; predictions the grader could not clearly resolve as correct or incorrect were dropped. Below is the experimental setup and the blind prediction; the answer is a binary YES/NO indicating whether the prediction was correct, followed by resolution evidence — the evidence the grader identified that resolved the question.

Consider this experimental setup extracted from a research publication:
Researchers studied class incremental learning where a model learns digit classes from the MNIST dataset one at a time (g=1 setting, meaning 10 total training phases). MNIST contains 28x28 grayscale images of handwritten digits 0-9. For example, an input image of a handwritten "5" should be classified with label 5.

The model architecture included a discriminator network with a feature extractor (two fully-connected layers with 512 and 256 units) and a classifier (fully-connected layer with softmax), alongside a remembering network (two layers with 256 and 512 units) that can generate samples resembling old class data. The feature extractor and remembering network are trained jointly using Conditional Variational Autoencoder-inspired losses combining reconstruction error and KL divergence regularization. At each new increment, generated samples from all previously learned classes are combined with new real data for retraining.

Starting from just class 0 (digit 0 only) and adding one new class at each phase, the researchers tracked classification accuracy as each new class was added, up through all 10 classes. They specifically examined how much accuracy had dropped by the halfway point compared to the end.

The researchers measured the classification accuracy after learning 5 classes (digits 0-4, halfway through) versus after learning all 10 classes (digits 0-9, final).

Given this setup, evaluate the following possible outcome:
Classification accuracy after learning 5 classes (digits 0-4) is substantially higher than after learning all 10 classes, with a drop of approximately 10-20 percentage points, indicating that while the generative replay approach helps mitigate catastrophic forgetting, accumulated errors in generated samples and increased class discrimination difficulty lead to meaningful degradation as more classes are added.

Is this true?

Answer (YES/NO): NO